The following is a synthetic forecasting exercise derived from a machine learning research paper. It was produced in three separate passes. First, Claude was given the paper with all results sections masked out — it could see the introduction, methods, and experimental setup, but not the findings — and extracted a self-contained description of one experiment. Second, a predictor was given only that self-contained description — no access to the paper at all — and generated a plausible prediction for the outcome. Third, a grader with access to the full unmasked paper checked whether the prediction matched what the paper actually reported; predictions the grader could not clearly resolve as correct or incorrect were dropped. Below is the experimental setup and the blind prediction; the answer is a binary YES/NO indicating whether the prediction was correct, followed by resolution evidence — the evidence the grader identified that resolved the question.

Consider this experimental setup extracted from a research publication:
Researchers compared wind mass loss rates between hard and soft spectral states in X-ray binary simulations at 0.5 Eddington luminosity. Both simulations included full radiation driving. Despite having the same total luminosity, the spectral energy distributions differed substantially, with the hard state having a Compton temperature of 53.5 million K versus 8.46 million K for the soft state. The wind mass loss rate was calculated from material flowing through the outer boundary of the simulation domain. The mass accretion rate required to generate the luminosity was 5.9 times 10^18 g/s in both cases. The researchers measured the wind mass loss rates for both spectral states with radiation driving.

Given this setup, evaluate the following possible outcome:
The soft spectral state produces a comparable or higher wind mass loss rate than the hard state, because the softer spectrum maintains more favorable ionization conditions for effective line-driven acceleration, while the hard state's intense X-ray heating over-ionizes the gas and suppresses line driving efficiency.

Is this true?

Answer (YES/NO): NO